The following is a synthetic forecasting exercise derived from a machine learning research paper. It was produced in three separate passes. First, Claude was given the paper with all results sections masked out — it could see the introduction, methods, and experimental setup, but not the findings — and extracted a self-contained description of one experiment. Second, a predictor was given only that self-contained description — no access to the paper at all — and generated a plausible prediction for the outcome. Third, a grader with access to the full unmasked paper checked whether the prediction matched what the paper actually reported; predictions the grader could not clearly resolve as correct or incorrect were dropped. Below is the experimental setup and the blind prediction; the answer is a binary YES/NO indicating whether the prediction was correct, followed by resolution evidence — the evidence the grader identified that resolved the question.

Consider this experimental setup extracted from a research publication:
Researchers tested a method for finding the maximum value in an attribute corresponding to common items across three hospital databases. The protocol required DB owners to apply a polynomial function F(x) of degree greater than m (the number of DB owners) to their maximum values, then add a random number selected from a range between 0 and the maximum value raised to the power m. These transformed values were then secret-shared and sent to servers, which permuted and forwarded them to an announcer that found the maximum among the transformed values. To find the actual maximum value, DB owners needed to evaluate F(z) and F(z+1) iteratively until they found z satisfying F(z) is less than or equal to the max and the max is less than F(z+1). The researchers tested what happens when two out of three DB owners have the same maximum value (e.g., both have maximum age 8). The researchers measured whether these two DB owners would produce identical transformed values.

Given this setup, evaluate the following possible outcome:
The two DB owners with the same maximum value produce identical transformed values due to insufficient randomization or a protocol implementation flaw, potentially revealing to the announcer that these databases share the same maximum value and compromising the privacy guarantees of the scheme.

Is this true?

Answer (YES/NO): NO